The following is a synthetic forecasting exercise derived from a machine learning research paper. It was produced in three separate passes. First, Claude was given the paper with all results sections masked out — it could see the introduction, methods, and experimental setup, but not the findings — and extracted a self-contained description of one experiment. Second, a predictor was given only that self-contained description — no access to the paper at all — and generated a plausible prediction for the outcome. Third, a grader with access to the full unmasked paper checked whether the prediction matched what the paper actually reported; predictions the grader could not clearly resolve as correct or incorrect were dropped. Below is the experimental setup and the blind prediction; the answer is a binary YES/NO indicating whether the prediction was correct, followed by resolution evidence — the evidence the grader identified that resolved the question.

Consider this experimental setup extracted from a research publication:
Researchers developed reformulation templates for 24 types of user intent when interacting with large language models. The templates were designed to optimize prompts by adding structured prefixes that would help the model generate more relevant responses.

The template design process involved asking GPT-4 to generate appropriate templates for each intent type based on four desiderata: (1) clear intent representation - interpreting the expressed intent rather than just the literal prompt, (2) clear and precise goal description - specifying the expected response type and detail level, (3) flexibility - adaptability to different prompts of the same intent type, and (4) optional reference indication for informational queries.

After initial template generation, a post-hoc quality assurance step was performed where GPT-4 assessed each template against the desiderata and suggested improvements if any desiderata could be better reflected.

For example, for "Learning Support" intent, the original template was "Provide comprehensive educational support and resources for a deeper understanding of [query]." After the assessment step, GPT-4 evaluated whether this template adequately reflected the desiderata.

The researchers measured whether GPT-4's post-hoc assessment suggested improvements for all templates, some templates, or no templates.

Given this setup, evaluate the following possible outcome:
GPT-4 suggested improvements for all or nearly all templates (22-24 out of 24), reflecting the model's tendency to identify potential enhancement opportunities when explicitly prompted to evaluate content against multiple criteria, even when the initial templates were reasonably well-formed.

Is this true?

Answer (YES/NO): NO